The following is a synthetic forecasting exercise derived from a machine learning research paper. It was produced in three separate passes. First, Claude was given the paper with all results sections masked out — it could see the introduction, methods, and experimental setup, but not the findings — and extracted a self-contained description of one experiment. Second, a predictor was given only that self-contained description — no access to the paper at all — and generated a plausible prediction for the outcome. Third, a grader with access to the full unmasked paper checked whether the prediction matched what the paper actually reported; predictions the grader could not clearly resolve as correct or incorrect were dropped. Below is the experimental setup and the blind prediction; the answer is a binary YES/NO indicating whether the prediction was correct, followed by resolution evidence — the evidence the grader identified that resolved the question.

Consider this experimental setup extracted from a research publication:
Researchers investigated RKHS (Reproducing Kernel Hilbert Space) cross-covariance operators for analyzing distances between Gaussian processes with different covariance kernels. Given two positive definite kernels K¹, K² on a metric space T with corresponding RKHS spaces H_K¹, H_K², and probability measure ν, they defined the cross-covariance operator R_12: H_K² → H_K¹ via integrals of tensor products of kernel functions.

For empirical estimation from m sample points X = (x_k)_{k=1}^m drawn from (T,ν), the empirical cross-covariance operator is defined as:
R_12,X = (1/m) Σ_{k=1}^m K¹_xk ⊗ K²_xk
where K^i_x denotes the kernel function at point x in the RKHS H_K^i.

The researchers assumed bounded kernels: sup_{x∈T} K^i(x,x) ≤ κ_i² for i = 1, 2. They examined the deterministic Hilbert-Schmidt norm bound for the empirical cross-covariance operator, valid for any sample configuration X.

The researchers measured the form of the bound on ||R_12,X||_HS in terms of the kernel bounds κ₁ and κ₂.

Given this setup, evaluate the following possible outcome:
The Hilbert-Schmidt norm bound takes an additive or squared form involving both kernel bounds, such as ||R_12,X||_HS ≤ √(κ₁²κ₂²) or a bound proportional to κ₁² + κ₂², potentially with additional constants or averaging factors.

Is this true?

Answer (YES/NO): NO